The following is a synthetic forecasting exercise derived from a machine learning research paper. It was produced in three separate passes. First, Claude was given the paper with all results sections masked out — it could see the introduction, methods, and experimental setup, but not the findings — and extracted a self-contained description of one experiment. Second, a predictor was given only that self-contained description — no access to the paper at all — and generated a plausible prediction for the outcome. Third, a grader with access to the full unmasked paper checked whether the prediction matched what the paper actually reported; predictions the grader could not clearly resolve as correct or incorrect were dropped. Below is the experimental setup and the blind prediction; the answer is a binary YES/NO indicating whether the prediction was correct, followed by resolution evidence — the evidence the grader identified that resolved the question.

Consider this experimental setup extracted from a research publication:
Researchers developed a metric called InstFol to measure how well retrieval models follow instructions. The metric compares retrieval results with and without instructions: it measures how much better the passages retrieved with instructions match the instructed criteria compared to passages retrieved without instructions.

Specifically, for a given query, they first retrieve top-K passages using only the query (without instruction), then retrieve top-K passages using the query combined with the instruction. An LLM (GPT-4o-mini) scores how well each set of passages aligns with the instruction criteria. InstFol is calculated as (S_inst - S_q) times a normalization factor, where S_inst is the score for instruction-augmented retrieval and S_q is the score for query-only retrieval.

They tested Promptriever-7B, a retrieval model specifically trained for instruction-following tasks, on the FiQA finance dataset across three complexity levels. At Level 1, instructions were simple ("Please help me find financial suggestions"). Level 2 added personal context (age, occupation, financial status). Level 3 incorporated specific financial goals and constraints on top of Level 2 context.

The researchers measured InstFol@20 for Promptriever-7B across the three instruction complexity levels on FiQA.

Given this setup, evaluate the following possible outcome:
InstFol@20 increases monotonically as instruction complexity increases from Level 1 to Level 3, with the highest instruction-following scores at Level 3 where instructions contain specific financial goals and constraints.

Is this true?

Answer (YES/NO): YES